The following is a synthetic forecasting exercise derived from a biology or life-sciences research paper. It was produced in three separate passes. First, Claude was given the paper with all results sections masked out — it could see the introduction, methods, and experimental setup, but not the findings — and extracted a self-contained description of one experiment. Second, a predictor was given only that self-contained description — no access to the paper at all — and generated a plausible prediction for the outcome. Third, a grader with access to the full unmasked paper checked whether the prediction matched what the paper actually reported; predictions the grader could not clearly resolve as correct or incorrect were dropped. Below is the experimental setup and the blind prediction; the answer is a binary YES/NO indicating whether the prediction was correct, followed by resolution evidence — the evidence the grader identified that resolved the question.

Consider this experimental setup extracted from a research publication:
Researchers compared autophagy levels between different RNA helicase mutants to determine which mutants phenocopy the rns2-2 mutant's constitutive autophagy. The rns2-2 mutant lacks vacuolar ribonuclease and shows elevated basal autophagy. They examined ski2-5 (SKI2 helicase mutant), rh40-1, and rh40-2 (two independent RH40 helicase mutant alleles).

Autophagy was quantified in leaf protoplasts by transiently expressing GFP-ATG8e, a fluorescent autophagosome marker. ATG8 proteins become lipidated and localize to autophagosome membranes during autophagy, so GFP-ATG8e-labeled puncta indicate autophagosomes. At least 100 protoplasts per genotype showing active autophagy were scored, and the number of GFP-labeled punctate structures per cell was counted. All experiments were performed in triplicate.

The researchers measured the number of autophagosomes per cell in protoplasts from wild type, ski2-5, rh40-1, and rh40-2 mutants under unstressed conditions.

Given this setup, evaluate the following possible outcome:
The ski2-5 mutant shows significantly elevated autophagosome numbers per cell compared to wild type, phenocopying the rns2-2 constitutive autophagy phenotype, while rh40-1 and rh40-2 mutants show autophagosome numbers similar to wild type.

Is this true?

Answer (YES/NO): NO